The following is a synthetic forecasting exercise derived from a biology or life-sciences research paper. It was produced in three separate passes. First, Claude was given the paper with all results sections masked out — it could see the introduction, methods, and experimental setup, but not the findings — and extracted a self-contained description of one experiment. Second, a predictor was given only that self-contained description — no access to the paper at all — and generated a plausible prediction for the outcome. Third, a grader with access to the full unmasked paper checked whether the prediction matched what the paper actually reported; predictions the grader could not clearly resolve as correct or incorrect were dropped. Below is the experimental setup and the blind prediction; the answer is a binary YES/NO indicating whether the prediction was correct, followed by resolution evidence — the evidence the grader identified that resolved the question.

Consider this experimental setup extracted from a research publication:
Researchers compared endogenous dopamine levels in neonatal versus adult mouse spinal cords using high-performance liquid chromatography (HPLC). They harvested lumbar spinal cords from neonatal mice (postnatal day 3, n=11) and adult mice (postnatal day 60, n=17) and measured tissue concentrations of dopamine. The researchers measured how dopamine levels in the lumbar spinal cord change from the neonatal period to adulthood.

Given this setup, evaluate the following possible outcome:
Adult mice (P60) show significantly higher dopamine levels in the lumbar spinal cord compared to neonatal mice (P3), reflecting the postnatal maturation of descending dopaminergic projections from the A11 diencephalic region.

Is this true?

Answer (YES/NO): YES